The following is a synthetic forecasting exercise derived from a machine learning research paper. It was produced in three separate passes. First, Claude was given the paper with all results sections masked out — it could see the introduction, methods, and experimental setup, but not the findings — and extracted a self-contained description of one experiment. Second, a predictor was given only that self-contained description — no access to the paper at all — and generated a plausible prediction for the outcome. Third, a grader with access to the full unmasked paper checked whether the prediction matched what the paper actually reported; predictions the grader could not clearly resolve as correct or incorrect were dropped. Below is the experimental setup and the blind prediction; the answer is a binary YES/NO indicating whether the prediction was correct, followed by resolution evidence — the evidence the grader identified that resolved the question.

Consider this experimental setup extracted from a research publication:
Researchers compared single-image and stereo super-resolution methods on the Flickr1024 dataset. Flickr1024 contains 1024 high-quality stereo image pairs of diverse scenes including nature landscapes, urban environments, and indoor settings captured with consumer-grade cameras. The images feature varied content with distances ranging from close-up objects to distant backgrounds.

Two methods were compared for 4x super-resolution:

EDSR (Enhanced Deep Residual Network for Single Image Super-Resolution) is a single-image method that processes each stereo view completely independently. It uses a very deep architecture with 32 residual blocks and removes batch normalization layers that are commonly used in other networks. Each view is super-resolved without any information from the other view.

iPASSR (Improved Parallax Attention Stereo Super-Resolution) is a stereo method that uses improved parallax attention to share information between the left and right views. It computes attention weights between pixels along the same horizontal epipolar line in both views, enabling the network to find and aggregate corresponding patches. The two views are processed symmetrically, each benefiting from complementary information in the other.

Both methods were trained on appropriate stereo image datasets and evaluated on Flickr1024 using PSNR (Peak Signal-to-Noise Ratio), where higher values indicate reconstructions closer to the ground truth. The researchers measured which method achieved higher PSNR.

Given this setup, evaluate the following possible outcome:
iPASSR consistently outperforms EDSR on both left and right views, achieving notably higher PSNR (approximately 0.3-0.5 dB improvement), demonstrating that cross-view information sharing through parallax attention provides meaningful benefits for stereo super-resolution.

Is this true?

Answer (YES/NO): NO